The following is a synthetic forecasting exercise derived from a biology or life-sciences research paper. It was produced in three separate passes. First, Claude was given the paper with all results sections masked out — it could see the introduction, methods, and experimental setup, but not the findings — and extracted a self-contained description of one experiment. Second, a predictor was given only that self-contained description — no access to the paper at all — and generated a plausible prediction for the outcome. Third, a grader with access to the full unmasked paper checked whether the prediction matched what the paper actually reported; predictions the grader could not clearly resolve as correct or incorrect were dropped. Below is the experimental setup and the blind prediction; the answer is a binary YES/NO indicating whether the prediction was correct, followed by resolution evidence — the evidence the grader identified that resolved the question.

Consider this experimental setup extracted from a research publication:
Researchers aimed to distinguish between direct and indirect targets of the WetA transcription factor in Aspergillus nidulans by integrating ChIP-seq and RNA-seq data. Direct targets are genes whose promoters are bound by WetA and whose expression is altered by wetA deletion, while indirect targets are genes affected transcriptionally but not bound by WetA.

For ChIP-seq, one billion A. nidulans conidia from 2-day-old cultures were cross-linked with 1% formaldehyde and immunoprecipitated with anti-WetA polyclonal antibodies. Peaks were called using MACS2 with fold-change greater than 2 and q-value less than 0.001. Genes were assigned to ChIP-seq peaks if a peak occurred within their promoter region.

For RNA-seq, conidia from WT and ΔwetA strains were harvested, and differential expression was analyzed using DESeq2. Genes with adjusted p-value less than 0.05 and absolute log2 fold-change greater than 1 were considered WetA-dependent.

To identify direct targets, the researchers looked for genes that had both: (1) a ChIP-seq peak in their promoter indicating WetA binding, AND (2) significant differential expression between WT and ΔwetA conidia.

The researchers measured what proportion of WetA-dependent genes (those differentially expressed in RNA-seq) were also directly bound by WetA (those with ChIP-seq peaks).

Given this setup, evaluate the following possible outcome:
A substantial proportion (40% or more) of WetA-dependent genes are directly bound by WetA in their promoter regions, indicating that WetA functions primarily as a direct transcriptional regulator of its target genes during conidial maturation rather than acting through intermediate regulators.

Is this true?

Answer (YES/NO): NO